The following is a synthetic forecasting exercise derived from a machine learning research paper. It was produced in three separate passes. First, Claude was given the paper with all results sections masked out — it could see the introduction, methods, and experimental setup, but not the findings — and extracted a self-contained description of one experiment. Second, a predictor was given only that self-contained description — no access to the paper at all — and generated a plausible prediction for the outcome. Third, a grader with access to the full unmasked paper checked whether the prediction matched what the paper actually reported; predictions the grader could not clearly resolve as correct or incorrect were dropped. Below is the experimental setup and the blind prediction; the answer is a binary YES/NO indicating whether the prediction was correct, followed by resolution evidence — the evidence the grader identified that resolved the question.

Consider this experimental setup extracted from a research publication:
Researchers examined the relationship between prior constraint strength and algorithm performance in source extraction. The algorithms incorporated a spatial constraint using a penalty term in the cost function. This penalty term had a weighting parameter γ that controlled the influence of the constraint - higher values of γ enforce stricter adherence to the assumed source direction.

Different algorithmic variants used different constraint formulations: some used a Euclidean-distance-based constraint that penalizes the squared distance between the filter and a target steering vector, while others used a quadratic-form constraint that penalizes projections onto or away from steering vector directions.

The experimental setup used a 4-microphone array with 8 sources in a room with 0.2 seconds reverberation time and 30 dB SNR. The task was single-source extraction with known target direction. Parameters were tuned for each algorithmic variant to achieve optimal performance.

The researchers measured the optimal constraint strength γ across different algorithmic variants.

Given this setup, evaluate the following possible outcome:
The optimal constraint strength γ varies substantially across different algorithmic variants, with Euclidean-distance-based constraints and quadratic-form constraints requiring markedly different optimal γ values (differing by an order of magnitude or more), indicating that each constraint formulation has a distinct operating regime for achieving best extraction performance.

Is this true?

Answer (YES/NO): NO